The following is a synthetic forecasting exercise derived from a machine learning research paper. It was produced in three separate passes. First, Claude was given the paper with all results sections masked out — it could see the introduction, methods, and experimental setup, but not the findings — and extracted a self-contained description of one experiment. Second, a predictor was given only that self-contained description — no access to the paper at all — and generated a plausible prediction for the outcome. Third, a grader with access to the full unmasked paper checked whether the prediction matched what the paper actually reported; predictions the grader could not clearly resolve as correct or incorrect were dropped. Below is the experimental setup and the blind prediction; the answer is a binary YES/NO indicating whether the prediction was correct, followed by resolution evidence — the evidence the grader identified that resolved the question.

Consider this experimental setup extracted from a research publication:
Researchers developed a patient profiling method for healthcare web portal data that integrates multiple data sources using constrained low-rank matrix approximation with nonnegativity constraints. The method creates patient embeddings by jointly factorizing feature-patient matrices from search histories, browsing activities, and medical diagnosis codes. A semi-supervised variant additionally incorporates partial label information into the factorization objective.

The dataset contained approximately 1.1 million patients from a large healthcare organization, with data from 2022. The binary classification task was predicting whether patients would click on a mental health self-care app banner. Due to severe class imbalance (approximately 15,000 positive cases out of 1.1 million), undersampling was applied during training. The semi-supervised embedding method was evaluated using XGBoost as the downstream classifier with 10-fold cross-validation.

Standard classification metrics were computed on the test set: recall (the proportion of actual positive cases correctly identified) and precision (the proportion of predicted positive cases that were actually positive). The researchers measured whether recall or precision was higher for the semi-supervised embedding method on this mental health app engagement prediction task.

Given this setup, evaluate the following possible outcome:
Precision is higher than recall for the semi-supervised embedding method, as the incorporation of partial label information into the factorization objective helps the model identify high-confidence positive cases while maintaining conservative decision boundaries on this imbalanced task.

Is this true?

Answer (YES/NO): NO